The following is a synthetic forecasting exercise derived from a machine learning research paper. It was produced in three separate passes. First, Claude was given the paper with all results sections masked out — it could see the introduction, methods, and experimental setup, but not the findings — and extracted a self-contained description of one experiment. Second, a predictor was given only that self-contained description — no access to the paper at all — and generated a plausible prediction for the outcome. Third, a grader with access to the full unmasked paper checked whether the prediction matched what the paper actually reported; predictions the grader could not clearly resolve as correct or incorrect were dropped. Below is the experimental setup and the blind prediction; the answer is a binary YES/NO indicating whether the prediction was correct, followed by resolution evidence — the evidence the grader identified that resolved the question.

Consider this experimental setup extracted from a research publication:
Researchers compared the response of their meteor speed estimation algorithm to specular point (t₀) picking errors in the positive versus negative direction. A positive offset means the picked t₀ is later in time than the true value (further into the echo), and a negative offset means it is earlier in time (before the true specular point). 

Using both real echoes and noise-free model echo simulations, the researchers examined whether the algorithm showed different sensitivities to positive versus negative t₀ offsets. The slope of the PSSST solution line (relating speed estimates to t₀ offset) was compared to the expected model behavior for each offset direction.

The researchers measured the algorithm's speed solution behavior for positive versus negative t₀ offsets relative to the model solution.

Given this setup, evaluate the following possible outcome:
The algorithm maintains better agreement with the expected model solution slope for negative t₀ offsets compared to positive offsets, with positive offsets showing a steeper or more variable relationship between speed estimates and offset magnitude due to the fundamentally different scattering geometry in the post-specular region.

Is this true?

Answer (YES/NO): NO